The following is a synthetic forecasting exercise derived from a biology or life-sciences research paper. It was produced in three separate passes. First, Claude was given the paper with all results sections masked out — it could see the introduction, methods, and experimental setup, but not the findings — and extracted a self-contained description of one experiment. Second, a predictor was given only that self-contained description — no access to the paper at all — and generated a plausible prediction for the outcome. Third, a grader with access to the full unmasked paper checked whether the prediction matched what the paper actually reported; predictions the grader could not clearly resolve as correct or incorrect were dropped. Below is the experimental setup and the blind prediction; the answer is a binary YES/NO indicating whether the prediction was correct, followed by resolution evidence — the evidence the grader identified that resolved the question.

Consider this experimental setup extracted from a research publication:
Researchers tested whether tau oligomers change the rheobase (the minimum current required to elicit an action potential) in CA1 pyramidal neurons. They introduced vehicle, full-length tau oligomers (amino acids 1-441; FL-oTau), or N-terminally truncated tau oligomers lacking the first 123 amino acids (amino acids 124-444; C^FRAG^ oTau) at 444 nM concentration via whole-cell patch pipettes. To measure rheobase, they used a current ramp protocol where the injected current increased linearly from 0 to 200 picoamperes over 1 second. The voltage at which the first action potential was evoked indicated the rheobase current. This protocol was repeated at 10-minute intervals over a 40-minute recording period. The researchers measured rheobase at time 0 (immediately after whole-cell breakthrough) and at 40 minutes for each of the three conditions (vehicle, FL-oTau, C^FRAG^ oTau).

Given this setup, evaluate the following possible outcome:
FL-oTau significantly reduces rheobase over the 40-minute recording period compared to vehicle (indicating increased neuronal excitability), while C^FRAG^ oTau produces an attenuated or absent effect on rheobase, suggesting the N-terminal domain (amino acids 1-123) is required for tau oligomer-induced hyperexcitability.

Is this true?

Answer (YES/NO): NO